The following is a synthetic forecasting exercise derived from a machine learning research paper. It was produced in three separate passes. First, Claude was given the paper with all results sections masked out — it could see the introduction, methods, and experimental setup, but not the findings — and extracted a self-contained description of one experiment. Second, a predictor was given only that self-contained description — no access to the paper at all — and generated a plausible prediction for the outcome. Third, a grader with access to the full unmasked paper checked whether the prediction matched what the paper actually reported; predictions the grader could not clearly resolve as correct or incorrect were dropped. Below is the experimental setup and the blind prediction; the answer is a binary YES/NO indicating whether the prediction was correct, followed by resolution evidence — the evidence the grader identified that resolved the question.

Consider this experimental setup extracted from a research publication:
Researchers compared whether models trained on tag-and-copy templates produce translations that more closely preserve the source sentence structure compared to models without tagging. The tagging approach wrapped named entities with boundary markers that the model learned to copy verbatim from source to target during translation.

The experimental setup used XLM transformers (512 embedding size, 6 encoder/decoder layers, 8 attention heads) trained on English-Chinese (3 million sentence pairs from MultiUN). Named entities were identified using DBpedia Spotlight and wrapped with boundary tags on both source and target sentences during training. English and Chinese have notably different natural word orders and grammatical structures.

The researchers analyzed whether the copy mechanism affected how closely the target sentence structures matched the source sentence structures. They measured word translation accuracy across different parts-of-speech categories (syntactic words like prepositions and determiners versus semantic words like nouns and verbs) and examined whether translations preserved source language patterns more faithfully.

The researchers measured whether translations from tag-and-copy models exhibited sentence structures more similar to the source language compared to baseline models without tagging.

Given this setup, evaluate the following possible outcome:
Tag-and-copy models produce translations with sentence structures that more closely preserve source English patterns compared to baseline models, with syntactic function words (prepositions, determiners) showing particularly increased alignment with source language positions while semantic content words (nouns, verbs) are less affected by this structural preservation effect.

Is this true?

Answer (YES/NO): NO